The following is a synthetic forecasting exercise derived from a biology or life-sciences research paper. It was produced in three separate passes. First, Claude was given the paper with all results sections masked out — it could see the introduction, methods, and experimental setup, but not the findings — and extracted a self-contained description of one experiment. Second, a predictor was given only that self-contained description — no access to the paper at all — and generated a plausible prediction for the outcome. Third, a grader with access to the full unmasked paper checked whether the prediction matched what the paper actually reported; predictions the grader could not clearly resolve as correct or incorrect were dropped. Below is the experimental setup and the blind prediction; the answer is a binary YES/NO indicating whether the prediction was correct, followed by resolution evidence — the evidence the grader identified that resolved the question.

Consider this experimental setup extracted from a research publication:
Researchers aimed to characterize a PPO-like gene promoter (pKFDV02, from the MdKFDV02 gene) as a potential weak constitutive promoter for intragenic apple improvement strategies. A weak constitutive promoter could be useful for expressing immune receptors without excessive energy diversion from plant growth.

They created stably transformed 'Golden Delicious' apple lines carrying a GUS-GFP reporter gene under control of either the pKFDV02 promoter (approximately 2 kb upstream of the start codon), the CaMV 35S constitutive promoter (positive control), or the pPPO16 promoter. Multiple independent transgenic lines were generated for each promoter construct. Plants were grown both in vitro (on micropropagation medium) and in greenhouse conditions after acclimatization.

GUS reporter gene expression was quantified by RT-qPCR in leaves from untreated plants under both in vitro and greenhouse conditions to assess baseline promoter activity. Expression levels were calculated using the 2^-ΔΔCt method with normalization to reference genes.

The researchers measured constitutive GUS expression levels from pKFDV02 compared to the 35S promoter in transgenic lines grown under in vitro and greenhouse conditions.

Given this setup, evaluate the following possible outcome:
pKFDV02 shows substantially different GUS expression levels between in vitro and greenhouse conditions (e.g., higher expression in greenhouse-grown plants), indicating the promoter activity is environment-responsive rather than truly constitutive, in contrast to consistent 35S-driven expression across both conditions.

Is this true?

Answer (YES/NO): NO